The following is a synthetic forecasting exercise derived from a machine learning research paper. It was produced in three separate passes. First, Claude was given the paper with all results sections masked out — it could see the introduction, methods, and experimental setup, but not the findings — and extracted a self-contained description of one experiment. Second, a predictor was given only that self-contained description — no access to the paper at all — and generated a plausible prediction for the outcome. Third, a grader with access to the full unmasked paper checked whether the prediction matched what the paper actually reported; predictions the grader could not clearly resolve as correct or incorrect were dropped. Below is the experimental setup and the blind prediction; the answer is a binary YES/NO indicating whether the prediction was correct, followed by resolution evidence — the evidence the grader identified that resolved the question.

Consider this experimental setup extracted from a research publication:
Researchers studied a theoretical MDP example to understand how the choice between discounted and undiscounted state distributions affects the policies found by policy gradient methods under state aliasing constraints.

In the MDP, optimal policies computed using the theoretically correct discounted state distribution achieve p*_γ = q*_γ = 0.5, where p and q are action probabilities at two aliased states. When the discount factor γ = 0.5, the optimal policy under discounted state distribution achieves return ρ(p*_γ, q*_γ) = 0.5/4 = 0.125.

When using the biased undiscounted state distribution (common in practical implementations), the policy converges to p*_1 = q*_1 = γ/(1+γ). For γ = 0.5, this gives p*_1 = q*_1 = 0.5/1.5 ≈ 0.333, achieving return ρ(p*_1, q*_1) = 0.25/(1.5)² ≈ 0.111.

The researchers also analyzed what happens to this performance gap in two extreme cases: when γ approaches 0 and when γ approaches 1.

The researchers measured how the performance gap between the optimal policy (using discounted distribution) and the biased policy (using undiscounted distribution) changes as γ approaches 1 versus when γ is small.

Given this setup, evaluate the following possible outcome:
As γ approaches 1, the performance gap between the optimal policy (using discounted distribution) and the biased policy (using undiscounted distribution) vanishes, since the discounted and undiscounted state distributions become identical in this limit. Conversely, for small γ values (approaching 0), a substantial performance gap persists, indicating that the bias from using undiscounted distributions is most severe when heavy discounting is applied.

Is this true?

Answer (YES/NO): YES